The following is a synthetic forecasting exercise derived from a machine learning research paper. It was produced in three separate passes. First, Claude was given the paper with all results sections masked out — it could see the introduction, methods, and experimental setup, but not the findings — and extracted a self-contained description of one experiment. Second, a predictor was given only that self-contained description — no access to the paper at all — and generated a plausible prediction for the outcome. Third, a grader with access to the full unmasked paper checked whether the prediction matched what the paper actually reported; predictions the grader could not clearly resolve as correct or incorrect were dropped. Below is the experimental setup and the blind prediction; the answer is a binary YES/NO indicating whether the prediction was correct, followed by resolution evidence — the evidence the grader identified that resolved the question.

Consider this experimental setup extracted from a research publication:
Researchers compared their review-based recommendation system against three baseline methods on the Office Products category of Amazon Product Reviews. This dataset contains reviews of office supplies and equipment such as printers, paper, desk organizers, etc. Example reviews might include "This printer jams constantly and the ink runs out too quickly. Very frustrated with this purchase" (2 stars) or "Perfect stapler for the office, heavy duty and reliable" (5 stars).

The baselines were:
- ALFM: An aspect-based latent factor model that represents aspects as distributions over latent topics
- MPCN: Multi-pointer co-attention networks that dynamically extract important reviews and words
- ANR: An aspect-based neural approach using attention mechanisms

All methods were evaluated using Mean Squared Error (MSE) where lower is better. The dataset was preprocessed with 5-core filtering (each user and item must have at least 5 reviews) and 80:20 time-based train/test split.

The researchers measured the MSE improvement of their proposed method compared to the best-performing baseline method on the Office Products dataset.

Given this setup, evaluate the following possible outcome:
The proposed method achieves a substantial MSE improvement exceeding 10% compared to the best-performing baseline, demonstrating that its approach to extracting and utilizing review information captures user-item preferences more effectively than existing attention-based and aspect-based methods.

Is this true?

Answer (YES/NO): NO